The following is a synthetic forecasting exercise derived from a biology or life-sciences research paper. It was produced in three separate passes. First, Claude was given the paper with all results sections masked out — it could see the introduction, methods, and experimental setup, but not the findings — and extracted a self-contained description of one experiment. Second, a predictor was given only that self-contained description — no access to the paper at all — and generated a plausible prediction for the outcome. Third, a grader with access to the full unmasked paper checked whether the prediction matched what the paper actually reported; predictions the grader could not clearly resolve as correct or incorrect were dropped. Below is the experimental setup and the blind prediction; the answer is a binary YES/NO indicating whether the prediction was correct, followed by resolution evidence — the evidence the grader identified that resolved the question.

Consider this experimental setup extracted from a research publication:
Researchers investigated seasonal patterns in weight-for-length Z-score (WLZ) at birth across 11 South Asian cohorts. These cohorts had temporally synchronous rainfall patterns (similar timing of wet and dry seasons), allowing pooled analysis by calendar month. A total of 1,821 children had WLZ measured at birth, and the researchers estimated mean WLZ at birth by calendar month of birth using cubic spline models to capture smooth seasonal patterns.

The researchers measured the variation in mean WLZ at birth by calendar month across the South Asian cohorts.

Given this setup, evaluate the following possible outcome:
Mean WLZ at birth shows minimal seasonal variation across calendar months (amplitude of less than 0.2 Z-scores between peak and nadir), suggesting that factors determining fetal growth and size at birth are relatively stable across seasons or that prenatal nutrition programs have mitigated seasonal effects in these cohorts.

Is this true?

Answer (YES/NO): NO